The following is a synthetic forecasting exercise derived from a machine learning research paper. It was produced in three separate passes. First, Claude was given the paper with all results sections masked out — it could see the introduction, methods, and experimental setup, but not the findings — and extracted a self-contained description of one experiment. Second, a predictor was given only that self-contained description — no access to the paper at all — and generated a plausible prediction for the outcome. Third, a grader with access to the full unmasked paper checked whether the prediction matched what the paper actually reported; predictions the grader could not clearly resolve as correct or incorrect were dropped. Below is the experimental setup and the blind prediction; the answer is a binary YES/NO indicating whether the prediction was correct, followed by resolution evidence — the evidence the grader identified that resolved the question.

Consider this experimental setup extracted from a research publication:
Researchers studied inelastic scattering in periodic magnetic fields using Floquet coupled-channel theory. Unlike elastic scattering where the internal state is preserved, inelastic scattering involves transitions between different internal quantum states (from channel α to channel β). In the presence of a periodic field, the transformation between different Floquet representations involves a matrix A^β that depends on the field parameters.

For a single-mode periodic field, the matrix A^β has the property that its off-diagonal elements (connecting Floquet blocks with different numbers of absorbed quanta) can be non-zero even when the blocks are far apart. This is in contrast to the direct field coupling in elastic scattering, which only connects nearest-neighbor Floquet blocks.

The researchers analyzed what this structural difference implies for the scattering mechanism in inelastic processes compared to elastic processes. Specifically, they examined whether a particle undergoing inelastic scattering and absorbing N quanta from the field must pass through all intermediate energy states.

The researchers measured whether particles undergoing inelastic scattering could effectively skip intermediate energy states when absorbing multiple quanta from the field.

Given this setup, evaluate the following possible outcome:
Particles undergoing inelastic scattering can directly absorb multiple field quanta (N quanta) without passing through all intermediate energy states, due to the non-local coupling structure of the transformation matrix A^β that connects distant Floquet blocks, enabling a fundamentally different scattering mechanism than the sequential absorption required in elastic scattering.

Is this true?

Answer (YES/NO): YES